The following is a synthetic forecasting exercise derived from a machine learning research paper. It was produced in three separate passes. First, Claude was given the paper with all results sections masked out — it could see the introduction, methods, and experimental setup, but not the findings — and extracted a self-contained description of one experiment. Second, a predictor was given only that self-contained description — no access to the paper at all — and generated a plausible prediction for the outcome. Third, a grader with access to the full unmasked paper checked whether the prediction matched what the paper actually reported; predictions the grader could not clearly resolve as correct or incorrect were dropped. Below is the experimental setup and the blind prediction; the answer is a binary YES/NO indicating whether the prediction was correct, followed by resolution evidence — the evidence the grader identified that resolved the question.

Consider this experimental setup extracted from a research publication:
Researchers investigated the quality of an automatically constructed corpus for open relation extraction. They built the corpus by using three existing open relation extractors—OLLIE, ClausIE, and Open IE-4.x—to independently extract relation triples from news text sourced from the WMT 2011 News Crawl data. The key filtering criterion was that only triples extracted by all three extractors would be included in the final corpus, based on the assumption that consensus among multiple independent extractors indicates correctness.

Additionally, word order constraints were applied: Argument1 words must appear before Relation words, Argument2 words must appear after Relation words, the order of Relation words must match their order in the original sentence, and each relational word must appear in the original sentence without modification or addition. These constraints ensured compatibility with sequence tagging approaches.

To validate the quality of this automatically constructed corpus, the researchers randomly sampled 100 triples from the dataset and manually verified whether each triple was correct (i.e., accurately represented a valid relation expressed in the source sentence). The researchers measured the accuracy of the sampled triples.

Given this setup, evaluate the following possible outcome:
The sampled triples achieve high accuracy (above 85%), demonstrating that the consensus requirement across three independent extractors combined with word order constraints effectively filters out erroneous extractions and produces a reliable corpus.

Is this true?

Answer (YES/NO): YES